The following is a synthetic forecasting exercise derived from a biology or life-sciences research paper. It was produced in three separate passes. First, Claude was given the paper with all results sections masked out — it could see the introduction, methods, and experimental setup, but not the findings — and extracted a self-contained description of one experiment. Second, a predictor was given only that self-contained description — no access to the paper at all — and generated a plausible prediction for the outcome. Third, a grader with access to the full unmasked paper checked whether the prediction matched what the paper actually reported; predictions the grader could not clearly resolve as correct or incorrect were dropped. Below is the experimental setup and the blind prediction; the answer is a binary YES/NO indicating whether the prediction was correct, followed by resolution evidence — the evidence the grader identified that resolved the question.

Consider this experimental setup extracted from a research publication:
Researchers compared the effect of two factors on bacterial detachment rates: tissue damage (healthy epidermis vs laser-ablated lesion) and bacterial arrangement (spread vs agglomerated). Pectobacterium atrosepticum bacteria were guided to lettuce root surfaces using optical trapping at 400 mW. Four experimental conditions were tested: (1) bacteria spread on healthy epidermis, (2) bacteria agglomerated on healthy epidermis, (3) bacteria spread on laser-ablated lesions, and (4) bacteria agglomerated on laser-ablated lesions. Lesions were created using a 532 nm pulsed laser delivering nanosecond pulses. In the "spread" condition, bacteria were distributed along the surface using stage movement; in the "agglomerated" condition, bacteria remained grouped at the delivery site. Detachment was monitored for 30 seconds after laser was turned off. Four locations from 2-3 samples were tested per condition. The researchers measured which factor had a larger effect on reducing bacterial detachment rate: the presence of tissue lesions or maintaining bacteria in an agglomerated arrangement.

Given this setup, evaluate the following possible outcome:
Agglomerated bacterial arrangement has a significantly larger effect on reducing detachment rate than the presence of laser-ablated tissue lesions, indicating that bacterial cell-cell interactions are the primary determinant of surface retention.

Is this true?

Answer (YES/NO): NO